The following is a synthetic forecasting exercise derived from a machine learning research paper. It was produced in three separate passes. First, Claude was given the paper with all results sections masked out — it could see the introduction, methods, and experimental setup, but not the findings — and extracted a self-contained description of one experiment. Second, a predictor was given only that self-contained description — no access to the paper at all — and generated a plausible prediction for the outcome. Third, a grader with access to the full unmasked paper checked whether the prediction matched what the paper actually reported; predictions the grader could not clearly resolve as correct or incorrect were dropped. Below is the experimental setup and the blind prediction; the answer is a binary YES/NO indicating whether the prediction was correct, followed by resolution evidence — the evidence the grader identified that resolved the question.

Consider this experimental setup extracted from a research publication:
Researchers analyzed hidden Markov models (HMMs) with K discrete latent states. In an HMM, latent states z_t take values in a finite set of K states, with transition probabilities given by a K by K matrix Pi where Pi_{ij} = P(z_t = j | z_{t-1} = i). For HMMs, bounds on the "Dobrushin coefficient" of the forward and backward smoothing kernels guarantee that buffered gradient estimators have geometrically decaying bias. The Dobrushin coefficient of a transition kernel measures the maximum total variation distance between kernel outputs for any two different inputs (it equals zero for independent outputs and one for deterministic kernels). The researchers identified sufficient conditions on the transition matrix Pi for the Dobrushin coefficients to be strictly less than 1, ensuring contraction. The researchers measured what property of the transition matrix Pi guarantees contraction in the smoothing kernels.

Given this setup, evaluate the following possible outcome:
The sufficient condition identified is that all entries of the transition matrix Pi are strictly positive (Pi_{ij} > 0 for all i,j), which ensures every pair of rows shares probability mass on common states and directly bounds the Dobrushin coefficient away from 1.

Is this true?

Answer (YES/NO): NO